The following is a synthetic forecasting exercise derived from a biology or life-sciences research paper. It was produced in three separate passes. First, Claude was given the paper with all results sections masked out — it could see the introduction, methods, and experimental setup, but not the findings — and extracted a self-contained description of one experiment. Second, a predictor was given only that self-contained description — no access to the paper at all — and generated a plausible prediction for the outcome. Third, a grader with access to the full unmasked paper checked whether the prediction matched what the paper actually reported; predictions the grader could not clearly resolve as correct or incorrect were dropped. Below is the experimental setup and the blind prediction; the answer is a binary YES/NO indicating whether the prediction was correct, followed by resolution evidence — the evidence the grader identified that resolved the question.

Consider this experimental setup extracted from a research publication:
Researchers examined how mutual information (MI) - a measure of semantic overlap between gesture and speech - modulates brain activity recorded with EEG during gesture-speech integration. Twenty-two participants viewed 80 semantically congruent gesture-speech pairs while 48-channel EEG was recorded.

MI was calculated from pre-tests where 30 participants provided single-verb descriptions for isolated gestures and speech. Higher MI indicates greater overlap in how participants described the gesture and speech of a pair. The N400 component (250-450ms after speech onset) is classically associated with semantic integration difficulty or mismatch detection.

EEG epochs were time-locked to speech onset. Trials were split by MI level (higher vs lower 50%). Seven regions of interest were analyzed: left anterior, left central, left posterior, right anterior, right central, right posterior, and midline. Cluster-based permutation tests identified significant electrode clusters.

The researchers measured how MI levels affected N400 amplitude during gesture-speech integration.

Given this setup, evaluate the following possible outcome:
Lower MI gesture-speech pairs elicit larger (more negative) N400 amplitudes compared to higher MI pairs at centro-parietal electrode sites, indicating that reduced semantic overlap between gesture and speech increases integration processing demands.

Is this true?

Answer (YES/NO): NO